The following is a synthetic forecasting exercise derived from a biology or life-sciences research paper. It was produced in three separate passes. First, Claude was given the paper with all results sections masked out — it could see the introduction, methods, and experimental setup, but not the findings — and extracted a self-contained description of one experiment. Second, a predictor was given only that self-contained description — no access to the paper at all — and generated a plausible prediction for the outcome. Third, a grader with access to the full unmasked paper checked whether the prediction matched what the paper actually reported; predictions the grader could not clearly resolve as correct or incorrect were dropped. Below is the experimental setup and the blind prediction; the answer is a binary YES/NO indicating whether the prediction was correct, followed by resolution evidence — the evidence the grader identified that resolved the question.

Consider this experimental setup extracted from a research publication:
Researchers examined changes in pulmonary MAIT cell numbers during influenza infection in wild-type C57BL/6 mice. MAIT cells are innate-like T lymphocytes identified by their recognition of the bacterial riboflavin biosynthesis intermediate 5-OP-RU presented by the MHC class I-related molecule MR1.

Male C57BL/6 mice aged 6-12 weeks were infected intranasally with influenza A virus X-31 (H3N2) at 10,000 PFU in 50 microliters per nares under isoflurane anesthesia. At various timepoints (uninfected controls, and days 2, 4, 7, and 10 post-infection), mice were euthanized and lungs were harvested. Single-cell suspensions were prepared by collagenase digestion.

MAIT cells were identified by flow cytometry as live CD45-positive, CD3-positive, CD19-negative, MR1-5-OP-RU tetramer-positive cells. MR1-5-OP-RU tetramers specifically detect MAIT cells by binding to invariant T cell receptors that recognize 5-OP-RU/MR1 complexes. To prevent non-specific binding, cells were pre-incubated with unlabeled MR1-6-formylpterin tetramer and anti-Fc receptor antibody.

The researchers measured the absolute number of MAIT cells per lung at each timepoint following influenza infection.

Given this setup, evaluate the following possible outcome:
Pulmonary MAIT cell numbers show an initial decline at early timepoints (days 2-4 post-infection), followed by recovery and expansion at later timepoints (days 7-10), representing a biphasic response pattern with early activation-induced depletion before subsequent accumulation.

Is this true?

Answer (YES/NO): NO